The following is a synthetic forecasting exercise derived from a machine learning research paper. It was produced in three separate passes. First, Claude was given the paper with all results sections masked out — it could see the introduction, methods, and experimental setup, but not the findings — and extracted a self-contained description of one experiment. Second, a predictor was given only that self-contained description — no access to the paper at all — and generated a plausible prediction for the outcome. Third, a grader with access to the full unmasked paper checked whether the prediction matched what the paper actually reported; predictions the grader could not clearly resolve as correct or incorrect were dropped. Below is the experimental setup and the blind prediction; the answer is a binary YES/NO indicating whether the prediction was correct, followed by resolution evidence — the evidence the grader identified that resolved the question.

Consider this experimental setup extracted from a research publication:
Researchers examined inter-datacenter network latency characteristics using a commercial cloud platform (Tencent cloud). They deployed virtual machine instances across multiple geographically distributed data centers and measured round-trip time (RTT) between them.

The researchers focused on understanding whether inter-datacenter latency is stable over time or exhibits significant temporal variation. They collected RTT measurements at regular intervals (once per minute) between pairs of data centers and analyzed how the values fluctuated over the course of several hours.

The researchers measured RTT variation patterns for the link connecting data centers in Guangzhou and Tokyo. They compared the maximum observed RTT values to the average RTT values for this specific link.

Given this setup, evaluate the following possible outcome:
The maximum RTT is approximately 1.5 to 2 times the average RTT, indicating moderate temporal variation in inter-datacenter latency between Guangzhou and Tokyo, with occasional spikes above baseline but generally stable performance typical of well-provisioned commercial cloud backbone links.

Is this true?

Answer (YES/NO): NO